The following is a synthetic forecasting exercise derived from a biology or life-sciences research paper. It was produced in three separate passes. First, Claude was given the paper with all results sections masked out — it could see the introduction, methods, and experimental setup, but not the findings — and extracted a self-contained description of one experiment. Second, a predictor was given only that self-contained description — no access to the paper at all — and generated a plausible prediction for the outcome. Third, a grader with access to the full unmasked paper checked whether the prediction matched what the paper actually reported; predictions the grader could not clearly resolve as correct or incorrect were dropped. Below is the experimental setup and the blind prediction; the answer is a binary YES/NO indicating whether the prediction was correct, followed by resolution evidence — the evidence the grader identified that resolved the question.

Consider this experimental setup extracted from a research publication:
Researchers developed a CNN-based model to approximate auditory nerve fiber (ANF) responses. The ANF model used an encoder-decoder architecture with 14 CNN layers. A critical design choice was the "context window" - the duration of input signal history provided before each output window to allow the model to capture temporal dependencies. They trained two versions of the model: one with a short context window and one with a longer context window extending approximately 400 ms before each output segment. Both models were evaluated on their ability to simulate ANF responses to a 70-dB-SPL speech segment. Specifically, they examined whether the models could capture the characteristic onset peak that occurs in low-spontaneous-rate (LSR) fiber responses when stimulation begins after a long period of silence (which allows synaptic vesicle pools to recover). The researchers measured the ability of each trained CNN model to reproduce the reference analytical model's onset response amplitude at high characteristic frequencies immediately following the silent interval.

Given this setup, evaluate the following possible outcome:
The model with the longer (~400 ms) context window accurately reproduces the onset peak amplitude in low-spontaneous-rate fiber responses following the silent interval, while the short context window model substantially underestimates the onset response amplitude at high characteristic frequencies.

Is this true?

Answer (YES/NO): YES